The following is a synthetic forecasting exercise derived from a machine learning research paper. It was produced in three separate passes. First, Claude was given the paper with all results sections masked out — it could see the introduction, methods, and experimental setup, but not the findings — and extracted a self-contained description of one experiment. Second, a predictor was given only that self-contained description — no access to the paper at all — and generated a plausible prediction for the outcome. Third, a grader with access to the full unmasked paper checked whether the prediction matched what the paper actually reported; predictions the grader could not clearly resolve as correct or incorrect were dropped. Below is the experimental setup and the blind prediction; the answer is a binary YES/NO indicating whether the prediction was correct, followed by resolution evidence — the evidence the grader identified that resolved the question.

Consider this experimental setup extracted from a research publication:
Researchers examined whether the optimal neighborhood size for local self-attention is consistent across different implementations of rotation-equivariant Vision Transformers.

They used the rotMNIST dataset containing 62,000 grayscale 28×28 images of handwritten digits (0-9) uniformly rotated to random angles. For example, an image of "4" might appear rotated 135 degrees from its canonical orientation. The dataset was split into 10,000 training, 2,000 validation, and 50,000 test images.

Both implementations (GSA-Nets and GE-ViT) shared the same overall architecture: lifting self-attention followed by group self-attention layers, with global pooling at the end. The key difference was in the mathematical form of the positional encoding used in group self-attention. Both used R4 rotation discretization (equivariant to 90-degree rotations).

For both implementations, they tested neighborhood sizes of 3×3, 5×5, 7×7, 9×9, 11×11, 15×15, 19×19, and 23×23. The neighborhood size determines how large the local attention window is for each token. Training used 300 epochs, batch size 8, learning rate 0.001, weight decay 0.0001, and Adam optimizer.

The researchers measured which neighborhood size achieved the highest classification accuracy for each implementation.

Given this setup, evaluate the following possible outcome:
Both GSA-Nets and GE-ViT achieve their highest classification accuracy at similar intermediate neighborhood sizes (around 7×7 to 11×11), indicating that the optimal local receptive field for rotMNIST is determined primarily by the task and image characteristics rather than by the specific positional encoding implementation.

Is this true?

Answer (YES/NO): NO